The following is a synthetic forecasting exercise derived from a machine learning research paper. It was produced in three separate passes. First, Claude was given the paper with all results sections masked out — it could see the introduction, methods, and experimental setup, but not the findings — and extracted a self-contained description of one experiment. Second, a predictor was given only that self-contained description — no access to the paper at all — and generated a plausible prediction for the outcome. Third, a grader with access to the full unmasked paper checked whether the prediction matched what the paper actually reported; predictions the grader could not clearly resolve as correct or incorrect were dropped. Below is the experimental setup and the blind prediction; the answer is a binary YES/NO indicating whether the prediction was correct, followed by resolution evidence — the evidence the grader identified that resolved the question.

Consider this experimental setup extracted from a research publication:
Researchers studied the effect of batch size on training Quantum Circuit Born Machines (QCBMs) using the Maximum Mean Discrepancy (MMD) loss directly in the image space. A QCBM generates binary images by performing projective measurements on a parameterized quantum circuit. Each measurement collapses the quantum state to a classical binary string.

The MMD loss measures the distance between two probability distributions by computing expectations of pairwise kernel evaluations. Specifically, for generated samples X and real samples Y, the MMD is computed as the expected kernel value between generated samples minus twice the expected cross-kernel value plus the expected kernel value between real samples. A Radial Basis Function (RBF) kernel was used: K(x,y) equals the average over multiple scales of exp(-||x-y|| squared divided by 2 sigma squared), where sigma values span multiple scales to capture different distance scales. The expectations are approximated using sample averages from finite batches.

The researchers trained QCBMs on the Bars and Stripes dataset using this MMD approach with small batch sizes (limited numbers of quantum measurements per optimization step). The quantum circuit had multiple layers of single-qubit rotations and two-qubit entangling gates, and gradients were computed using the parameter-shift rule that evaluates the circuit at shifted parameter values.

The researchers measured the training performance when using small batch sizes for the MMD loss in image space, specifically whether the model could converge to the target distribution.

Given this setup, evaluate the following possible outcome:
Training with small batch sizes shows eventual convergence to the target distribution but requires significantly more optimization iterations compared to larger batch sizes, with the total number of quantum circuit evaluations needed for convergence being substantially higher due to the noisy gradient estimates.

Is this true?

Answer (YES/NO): NO